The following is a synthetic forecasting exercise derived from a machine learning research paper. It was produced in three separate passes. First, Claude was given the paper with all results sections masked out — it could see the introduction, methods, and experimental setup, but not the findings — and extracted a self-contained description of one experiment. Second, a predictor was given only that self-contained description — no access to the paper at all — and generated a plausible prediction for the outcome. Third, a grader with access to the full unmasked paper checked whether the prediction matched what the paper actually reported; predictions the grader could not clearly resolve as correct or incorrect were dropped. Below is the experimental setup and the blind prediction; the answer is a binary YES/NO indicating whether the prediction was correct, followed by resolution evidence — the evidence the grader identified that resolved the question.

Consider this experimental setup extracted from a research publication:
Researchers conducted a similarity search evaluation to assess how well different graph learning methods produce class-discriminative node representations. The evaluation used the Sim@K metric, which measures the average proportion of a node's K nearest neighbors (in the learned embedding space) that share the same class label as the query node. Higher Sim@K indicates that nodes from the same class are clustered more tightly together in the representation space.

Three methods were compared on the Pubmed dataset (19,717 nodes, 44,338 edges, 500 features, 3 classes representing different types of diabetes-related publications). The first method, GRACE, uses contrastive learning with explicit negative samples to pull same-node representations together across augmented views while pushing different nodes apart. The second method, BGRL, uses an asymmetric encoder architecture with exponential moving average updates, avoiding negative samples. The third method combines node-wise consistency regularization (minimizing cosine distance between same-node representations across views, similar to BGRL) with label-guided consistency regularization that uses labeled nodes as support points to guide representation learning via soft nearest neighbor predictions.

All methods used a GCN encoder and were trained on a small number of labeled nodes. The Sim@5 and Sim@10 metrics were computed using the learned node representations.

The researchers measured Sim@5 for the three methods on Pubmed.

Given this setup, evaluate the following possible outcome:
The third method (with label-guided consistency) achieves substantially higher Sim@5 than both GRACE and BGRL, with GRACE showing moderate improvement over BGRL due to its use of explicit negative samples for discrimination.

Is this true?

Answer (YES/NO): NO